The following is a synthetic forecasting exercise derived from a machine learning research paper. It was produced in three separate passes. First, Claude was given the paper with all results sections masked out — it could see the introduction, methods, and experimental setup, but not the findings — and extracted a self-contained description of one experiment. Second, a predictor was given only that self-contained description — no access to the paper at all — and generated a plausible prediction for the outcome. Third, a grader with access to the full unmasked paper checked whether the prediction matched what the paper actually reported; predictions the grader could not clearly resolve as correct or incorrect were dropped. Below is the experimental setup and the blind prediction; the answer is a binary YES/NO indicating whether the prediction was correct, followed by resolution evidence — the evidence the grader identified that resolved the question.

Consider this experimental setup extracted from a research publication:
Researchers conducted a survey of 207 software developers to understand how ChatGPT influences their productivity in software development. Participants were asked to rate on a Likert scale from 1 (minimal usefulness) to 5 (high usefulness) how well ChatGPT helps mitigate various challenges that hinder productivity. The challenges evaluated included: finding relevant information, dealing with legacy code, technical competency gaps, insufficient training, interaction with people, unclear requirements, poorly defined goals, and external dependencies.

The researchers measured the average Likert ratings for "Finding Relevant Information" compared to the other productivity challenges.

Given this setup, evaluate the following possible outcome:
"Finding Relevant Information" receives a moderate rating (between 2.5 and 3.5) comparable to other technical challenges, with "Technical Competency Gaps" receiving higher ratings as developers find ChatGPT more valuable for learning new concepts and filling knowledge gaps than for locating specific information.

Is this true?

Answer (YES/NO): NO